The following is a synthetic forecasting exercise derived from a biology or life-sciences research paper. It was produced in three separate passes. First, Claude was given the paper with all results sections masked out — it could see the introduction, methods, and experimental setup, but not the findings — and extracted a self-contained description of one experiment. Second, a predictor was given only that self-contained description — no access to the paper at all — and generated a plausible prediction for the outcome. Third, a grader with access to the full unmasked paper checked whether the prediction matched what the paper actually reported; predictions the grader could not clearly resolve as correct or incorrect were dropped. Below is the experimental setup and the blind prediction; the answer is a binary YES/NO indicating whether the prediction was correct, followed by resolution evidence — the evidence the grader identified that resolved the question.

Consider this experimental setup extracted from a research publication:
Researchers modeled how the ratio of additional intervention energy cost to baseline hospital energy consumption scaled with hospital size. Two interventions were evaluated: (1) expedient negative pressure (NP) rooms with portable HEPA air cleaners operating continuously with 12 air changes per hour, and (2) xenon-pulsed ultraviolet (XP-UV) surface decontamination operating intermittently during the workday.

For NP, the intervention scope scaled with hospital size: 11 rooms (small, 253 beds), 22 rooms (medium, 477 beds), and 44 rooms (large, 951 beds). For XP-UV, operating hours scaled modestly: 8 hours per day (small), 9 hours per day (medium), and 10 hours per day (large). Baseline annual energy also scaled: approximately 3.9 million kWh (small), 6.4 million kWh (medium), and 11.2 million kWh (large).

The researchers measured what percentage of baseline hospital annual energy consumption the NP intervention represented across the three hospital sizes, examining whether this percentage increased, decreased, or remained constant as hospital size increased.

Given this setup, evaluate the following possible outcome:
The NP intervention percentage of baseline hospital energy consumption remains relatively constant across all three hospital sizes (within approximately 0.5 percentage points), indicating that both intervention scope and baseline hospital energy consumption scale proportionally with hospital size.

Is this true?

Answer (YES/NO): NO